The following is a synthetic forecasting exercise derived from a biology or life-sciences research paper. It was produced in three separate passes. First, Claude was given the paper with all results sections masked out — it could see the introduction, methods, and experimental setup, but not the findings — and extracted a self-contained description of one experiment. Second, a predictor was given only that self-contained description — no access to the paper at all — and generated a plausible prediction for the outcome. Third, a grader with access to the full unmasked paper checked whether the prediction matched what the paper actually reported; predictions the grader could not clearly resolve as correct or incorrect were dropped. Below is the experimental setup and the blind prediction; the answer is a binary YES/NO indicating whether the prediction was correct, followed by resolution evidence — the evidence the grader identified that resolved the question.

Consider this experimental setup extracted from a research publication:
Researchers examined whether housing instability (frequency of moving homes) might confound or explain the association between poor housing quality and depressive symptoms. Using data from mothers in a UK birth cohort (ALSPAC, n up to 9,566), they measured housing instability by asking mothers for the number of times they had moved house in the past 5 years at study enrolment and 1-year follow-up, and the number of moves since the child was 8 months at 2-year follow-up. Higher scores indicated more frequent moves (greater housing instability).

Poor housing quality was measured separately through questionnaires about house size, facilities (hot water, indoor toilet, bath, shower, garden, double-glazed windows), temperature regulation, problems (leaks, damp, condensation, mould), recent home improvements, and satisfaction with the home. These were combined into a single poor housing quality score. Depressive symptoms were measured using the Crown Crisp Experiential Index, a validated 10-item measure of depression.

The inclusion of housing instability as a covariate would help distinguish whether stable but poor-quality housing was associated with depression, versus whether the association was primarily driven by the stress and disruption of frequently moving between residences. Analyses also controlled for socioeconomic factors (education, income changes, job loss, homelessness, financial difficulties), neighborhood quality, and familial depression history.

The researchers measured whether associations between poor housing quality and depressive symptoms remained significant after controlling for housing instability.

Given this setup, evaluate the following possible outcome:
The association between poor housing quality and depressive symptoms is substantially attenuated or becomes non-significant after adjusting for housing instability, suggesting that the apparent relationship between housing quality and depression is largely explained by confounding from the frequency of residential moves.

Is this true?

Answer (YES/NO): NO